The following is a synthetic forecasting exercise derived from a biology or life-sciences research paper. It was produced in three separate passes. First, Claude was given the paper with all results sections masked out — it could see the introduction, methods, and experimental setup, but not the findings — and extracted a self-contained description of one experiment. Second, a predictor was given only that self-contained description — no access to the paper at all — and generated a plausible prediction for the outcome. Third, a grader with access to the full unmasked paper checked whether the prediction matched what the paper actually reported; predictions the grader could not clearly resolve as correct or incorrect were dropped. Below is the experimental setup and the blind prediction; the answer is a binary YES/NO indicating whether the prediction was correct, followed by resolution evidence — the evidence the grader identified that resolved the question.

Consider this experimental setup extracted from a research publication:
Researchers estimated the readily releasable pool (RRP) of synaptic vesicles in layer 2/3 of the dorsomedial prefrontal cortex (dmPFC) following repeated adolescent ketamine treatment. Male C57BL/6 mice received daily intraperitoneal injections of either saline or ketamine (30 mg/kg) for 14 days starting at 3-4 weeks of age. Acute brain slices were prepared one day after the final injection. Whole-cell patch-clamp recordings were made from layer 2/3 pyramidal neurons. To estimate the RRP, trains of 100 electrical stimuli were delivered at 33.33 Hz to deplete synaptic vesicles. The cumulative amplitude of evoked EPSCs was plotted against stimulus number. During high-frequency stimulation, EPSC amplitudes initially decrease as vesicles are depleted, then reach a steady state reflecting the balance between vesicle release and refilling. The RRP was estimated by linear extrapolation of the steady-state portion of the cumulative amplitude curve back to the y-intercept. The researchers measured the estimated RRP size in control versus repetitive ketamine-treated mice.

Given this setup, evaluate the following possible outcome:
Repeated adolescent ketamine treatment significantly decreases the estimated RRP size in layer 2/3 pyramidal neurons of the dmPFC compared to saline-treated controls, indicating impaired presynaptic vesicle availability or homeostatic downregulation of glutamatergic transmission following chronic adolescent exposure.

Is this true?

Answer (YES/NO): NO